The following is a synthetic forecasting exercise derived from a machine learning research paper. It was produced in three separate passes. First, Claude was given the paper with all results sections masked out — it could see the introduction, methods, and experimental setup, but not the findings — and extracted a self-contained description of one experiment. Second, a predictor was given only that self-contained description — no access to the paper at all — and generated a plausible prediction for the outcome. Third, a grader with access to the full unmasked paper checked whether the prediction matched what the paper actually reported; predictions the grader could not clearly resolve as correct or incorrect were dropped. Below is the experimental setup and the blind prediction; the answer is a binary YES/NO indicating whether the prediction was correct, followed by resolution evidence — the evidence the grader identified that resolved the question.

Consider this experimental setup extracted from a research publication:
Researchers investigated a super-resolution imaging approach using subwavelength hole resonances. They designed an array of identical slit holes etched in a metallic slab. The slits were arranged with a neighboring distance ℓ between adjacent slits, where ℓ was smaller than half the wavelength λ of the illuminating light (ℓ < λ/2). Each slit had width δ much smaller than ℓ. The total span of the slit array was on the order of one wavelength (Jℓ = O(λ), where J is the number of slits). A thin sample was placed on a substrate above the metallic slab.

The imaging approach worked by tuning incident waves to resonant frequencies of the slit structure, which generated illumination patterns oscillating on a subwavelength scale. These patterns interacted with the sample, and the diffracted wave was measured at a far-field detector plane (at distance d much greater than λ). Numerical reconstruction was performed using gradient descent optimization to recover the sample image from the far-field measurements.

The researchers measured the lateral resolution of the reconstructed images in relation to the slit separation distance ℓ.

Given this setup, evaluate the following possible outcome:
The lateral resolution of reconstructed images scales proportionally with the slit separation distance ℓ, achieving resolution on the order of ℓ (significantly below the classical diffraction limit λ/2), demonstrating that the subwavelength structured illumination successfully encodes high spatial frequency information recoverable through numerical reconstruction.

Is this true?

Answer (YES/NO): YES